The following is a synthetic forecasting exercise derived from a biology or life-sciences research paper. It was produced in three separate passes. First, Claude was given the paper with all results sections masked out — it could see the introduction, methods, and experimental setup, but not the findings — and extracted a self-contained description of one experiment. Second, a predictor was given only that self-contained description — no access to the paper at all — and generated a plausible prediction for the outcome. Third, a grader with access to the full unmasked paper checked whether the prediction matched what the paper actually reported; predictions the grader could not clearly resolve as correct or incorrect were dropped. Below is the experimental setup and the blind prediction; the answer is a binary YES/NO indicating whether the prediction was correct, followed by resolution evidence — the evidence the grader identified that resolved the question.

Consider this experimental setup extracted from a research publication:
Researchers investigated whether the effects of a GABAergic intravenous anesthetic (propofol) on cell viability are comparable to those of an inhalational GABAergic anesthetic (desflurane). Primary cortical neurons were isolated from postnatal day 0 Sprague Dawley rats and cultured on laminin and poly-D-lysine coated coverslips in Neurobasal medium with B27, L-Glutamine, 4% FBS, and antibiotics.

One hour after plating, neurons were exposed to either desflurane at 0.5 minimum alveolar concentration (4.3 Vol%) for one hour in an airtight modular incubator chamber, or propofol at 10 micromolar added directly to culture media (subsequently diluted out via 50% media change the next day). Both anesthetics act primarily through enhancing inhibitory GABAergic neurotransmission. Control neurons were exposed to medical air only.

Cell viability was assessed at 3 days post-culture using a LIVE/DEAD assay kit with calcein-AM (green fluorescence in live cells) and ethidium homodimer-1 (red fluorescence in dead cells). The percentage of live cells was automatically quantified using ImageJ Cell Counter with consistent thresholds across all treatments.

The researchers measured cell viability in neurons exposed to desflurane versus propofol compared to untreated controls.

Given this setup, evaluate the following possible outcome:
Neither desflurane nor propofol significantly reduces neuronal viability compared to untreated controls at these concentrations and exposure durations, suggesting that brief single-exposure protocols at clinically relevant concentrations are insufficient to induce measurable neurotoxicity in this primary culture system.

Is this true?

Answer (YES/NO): NO